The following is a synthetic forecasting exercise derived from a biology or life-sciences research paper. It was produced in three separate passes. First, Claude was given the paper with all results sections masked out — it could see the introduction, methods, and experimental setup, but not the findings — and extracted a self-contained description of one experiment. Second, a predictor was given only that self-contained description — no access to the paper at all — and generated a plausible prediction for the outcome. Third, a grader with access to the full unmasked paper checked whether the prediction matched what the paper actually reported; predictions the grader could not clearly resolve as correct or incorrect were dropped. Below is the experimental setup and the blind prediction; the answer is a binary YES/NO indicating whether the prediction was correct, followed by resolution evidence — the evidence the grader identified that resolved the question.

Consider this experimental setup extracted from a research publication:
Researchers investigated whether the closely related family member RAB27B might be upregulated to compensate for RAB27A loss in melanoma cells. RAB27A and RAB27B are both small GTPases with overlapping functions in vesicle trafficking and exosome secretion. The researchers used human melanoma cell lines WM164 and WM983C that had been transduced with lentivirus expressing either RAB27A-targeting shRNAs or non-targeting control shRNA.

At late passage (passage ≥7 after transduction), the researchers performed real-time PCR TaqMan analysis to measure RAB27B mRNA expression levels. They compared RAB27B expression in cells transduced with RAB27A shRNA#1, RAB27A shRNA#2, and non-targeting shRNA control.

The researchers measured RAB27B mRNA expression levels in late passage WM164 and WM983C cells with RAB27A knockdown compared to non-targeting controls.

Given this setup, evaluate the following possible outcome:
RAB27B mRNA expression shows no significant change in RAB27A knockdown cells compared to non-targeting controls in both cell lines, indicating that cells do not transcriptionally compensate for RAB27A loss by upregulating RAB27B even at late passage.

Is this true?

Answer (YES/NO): YES